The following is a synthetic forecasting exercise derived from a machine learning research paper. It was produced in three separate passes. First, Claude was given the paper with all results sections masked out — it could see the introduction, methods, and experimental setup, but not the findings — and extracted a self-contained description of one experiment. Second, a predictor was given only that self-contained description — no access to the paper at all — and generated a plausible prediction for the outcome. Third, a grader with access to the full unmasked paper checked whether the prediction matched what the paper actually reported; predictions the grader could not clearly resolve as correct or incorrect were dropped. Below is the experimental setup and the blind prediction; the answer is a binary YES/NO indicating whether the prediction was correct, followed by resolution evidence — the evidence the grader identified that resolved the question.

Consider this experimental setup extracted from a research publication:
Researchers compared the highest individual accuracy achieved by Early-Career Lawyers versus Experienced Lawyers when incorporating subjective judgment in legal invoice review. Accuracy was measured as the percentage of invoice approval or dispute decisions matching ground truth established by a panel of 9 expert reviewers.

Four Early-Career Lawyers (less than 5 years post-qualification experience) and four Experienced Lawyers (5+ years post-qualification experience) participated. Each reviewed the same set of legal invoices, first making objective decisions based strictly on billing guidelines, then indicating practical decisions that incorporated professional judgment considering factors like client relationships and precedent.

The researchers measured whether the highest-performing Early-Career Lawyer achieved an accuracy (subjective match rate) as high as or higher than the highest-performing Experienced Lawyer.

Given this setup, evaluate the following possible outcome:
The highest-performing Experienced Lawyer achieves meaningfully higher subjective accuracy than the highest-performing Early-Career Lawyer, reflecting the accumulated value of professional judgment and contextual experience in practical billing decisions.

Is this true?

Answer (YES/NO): NO